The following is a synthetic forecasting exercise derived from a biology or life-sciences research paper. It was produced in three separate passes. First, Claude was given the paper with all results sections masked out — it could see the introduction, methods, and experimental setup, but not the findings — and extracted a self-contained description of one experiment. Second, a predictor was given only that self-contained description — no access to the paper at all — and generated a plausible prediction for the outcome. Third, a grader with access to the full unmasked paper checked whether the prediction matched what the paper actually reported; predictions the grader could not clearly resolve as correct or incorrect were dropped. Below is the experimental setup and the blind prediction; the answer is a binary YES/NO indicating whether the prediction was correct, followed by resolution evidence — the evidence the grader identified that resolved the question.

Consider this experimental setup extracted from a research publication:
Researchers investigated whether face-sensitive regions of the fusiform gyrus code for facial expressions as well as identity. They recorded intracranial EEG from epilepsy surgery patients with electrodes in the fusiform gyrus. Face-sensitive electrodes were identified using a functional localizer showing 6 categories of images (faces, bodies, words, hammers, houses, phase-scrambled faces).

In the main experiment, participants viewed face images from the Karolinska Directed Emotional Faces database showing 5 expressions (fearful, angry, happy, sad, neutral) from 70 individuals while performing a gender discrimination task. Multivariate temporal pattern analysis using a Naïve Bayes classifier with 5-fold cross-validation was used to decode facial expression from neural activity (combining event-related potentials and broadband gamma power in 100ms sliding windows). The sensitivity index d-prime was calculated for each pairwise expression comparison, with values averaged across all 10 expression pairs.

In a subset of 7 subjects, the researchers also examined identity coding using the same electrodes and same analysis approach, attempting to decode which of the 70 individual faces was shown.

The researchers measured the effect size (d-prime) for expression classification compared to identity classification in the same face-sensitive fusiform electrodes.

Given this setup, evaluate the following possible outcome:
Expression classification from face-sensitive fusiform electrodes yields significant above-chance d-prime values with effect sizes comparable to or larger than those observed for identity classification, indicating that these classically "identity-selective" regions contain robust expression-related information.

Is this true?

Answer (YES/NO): NO